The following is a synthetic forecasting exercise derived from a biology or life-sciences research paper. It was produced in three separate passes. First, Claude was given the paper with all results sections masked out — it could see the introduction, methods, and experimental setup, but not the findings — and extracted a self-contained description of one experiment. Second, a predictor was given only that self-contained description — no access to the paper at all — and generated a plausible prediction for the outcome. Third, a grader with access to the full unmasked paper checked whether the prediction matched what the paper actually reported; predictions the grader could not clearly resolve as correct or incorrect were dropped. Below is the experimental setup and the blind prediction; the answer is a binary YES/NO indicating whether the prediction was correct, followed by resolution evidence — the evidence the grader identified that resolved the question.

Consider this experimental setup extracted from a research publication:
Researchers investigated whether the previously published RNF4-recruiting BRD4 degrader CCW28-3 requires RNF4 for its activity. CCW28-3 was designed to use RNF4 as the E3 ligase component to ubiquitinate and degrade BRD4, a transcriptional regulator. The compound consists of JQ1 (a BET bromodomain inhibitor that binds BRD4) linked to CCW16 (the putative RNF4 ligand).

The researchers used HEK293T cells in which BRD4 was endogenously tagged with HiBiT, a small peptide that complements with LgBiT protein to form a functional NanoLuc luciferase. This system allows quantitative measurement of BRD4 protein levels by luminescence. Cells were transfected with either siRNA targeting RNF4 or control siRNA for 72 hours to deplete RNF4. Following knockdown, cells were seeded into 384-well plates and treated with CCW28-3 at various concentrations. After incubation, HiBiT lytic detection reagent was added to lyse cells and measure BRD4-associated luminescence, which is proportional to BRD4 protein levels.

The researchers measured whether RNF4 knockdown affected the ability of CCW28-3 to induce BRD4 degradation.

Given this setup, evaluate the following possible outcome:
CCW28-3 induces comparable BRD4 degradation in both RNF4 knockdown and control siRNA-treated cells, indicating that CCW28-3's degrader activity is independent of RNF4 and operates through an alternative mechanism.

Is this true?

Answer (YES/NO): YES